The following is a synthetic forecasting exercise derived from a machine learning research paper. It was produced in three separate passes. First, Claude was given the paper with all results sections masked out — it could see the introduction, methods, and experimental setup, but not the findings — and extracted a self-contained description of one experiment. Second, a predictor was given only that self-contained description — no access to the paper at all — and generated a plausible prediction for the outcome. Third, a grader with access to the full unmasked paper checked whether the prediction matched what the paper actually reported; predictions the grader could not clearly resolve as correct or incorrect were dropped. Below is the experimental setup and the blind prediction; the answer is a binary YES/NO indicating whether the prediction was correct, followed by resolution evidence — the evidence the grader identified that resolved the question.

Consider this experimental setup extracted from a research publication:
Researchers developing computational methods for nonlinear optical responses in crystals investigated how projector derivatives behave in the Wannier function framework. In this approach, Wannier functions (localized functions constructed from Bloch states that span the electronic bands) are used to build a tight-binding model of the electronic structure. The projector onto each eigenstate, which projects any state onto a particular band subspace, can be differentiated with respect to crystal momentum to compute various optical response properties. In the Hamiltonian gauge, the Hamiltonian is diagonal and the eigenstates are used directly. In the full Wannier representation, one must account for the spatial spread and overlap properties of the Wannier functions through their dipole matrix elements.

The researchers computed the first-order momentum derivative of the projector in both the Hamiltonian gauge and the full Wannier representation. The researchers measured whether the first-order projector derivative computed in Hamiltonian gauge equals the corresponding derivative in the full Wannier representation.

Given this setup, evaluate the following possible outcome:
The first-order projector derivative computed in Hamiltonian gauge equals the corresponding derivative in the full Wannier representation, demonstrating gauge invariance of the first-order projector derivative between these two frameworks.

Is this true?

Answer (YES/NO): NO